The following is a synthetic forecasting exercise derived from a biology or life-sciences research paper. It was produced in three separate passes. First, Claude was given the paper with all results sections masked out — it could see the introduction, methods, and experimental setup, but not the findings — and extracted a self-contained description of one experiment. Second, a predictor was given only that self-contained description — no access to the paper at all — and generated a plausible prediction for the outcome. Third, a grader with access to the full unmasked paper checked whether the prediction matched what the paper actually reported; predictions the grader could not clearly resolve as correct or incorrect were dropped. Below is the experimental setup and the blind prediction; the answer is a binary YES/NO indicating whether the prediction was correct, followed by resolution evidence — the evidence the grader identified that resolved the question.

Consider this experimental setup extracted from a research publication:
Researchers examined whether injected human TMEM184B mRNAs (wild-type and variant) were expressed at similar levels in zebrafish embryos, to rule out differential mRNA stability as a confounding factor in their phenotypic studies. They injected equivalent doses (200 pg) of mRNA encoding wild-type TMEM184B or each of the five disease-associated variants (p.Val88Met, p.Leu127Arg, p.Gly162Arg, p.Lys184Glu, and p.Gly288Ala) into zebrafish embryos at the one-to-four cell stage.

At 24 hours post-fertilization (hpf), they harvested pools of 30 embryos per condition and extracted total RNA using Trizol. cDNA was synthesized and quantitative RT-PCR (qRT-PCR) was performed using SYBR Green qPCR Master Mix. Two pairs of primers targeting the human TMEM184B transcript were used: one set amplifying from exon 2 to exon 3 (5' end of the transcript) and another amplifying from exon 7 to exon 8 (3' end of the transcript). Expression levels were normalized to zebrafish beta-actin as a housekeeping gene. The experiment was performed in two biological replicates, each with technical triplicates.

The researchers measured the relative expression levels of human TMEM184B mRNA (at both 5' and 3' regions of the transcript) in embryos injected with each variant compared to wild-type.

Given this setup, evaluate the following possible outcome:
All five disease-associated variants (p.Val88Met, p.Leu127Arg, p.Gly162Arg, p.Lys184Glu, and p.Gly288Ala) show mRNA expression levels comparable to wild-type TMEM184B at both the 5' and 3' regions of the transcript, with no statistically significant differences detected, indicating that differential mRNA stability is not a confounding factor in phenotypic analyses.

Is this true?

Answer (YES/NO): NO